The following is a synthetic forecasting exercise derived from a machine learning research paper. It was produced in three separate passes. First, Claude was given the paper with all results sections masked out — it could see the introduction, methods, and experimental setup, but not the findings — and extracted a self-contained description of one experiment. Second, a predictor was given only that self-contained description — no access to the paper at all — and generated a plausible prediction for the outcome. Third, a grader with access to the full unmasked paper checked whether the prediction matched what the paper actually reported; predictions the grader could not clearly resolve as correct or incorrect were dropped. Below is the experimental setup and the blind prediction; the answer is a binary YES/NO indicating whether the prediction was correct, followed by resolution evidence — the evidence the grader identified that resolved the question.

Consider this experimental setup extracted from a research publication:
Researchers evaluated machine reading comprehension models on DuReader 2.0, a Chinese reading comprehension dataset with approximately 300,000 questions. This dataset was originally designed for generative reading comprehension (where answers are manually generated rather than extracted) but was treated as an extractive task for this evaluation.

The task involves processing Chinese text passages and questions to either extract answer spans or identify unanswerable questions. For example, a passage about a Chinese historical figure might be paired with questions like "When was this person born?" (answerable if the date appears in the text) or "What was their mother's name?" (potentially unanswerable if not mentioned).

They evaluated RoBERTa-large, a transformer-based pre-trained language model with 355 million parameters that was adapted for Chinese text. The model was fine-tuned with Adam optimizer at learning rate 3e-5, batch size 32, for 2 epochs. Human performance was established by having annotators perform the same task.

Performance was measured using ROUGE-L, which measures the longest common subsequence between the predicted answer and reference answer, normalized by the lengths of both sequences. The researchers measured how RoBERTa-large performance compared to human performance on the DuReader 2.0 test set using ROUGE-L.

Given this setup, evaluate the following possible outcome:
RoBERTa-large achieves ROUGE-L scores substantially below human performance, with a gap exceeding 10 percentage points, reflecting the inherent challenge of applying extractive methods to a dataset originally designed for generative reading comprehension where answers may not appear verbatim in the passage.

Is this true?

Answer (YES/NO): NO